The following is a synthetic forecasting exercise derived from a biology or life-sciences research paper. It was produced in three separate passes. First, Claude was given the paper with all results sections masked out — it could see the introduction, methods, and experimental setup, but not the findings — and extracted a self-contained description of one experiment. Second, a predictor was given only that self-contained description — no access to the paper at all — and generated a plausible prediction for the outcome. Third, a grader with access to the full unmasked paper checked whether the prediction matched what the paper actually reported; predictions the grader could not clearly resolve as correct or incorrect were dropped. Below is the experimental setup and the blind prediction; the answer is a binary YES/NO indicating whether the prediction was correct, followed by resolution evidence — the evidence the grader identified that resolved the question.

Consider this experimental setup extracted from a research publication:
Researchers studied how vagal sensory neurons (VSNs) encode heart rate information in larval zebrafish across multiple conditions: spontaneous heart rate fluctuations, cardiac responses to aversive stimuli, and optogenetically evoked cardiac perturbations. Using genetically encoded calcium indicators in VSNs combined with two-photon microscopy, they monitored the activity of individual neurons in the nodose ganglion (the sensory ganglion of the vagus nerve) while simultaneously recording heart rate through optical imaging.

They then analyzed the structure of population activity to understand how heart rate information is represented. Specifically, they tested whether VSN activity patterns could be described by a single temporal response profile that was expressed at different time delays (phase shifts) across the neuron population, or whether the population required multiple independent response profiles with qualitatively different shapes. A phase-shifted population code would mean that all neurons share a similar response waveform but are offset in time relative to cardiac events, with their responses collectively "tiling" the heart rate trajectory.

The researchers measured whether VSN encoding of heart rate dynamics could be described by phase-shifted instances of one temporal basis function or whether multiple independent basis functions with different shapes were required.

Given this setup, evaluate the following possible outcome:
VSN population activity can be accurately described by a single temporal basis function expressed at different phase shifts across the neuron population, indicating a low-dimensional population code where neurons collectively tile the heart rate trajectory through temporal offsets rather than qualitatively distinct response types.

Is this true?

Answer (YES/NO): YES